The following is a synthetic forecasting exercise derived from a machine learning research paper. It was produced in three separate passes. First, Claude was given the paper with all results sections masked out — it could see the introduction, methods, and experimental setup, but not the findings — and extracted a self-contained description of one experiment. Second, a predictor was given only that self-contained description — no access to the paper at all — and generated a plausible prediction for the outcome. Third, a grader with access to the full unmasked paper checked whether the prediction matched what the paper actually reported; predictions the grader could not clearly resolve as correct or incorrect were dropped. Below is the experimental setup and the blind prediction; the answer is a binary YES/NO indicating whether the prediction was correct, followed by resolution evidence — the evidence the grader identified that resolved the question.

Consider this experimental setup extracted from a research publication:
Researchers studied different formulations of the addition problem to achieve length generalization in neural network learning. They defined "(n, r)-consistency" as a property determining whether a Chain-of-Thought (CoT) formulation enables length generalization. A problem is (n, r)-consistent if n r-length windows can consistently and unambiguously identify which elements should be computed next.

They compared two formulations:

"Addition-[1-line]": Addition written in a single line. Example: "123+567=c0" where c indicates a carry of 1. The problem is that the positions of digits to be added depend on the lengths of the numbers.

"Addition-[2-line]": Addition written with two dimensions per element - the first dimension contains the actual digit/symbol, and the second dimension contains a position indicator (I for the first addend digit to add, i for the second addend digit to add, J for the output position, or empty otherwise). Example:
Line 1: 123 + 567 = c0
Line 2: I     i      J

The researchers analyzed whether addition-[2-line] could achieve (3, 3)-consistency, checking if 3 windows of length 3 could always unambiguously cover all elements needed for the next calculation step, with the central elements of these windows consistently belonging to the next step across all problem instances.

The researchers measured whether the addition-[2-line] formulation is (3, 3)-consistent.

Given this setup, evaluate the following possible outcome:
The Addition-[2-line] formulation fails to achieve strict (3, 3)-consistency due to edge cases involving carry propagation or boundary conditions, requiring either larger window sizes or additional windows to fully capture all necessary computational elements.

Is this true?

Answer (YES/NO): NO